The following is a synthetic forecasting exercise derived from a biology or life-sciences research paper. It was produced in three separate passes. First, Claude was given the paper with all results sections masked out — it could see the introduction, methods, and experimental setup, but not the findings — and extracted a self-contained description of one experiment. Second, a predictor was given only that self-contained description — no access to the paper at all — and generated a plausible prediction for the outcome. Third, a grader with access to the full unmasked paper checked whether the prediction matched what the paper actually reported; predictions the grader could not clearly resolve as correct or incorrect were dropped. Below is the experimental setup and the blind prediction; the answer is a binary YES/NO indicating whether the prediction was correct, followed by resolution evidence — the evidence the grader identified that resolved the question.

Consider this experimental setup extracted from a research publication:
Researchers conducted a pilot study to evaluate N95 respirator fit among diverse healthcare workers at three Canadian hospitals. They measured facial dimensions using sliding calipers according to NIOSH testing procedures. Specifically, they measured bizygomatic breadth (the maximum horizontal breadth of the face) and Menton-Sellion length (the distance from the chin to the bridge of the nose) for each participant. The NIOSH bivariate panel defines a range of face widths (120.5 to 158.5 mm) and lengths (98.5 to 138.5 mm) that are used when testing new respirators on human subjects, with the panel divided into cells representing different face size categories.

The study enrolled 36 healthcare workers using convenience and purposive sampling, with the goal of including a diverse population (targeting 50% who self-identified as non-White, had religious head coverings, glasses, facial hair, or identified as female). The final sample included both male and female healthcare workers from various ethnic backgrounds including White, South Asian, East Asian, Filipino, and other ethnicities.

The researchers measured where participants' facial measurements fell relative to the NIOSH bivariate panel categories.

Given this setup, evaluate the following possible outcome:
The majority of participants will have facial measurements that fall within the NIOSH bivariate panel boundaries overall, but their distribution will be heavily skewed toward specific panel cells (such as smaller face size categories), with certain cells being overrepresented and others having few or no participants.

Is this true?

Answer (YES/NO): NO